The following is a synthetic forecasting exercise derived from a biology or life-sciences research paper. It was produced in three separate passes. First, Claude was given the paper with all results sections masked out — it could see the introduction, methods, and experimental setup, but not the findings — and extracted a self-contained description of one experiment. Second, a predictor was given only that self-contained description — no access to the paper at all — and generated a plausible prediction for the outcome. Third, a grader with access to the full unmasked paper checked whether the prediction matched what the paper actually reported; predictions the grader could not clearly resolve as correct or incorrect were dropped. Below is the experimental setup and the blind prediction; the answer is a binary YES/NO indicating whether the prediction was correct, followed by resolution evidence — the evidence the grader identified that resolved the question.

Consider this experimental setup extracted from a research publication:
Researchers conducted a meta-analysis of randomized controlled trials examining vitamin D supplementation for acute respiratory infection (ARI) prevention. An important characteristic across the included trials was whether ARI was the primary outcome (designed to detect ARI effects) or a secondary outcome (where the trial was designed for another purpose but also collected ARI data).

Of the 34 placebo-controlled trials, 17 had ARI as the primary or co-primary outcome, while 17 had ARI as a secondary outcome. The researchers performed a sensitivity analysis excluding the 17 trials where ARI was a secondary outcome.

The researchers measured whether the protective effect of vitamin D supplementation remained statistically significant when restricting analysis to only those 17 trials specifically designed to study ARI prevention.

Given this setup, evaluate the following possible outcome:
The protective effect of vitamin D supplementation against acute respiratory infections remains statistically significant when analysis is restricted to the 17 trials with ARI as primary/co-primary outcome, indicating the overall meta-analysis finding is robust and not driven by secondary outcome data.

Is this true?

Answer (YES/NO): NO